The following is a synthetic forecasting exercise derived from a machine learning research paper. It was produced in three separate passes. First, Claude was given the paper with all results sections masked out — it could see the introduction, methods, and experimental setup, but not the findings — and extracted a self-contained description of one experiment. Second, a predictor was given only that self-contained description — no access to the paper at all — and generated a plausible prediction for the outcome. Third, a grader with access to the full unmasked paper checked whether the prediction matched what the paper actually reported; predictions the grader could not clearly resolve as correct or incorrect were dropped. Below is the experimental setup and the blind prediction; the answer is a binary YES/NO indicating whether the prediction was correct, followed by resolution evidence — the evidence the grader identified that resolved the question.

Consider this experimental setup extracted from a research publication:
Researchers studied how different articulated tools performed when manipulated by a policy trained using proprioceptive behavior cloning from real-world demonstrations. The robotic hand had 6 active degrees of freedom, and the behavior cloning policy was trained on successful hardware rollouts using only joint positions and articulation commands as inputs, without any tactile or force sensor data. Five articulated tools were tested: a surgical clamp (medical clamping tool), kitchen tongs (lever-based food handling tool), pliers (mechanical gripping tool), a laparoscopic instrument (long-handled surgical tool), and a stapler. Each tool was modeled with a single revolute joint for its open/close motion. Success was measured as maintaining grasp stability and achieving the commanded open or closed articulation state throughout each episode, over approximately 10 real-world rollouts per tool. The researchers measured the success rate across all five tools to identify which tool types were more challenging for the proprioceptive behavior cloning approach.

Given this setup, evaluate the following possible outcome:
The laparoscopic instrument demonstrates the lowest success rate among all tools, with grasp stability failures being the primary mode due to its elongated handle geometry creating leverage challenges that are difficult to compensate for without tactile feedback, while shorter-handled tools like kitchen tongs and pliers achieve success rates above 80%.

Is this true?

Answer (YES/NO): NO